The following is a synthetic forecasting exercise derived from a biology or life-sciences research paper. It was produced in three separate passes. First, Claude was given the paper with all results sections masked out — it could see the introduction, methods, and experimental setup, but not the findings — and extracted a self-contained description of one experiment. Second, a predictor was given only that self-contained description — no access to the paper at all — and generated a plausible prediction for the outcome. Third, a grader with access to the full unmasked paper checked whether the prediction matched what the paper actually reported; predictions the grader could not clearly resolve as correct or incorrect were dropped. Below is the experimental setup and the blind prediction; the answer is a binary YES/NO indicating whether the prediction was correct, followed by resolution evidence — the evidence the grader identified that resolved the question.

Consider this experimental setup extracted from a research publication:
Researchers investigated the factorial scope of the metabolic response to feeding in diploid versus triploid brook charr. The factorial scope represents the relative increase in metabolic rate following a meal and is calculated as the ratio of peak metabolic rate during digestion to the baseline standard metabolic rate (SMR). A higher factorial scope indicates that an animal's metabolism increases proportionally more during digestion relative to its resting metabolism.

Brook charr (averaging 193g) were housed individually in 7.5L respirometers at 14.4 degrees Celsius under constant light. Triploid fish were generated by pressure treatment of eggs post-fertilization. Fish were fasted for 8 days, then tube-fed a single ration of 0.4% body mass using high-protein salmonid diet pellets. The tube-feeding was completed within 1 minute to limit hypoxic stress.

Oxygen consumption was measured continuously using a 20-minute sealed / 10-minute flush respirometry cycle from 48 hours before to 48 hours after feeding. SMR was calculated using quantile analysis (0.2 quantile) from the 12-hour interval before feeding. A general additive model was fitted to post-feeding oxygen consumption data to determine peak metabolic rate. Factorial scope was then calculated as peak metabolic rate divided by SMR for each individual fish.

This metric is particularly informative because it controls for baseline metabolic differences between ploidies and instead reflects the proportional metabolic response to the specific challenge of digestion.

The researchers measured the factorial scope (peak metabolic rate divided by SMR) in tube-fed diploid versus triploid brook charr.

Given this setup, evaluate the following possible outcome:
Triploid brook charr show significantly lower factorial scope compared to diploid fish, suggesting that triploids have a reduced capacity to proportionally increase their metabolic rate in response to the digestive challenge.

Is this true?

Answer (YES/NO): NO